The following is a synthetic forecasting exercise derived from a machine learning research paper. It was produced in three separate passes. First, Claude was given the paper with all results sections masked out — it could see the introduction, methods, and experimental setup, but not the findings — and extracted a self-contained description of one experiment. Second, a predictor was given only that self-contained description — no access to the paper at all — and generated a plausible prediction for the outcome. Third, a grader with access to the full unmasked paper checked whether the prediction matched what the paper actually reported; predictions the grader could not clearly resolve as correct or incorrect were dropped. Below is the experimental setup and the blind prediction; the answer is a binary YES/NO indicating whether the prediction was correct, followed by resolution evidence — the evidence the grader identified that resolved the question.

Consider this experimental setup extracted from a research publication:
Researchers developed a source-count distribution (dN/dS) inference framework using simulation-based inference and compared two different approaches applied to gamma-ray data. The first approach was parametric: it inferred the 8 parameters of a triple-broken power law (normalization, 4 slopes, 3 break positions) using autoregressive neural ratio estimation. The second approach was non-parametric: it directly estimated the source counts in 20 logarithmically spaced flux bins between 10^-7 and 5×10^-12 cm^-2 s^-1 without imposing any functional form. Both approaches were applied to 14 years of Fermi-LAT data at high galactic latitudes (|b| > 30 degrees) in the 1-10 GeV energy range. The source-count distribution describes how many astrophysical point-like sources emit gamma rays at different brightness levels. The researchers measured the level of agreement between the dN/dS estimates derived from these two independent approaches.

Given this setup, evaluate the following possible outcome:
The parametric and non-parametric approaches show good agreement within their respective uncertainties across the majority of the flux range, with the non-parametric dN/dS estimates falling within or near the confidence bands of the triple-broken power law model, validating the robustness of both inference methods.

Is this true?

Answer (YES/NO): YES